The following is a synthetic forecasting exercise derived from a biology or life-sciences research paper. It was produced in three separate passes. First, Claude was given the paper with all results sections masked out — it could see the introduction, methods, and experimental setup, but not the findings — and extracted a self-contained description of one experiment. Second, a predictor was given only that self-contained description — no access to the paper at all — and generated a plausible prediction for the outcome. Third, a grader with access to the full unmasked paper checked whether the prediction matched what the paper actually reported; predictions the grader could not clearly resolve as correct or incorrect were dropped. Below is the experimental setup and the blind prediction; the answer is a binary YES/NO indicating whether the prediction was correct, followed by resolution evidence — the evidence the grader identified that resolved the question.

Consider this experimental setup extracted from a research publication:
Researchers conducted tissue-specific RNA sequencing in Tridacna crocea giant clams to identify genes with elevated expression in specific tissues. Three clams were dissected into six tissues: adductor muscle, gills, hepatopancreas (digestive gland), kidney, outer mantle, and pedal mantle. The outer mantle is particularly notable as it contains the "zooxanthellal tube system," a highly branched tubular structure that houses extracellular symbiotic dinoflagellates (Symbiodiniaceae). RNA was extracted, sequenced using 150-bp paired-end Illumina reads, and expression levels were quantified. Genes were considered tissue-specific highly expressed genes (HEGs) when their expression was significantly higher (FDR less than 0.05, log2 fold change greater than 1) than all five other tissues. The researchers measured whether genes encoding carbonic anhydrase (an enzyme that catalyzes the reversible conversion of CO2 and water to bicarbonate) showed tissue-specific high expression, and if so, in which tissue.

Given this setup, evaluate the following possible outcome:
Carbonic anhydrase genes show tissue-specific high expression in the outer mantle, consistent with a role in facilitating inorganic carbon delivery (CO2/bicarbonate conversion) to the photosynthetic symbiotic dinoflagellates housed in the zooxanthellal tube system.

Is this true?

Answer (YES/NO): YES